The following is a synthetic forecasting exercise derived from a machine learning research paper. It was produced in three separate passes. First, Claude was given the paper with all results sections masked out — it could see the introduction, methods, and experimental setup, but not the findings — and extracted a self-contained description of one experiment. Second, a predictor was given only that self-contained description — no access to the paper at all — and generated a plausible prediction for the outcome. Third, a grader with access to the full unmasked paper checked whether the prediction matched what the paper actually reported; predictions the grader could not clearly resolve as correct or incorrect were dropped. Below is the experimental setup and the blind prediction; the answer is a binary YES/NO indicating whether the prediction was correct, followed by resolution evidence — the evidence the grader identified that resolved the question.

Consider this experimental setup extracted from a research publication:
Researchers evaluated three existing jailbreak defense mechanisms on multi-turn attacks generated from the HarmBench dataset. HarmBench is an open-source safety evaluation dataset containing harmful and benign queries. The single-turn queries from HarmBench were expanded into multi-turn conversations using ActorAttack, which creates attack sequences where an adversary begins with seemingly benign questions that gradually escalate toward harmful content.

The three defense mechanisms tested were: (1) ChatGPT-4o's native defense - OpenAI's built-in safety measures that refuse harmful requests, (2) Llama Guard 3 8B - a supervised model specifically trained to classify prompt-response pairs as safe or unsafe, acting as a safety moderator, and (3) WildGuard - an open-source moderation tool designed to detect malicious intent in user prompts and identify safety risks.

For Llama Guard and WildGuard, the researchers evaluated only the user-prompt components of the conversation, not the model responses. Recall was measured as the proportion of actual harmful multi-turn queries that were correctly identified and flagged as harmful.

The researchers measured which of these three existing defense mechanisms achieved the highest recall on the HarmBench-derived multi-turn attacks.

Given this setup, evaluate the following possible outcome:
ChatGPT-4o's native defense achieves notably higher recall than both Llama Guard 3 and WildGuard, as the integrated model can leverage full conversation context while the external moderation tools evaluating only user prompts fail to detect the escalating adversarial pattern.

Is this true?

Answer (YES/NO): YES